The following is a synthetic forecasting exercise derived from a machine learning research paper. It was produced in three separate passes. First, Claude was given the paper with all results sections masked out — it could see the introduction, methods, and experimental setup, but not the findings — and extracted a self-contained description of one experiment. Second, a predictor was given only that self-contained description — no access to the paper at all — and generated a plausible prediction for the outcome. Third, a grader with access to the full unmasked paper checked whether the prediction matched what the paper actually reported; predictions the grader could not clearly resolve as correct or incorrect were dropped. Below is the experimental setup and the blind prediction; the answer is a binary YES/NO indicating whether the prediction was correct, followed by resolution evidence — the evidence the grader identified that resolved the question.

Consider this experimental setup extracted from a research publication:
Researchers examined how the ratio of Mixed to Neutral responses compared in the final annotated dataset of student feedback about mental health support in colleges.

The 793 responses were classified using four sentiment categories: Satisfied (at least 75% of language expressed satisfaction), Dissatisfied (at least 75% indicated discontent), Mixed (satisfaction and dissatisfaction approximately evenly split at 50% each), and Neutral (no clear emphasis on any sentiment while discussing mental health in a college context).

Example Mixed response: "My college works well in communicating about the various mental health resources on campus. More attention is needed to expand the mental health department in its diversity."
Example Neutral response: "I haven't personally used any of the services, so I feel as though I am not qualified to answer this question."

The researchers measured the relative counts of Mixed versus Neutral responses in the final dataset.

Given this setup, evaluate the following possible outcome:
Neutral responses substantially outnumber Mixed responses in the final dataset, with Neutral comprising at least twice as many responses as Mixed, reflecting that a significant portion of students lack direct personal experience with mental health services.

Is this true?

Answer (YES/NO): NO